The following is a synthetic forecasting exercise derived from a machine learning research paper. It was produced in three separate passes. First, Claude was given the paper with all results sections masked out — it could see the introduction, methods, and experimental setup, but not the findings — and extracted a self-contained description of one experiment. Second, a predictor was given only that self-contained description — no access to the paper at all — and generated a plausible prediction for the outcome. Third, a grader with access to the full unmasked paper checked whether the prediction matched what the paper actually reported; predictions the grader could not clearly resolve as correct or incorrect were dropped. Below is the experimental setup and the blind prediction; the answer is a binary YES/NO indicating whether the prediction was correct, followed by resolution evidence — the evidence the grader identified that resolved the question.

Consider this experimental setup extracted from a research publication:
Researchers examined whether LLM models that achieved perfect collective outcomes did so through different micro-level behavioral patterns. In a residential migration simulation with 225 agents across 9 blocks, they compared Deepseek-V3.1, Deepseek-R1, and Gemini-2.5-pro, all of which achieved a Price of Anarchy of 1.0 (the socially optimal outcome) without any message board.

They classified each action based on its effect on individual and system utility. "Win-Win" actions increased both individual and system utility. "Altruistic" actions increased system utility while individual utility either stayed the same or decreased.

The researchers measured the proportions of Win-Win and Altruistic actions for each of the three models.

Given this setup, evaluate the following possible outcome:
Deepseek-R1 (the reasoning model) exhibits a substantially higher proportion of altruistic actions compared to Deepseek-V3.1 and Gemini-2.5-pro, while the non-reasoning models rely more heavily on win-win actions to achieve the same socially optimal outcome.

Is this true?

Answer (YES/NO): NO